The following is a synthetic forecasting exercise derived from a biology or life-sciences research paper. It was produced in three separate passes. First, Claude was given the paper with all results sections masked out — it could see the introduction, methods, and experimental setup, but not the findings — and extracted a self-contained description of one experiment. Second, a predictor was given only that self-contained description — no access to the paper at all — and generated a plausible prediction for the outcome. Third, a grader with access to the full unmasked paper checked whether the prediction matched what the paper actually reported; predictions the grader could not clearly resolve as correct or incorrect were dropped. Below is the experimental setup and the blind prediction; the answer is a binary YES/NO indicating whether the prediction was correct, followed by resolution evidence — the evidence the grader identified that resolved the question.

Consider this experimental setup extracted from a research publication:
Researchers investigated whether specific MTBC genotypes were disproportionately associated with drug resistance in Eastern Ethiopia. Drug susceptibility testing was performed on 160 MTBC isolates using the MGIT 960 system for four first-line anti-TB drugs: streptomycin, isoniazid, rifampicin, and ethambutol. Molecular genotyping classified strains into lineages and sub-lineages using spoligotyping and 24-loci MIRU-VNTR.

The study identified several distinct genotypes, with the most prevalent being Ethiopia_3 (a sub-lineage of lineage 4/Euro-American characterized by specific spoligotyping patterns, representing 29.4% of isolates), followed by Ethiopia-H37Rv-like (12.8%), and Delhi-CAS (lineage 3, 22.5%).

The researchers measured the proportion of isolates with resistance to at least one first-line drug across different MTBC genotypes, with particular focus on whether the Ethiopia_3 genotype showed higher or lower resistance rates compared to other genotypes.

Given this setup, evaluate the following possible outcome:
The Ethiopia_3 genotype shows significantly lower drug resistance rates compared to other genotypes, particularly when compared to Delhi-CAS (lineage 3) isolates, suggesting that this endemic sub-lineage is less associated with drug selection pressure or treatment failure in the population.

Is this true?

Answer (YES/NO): NO